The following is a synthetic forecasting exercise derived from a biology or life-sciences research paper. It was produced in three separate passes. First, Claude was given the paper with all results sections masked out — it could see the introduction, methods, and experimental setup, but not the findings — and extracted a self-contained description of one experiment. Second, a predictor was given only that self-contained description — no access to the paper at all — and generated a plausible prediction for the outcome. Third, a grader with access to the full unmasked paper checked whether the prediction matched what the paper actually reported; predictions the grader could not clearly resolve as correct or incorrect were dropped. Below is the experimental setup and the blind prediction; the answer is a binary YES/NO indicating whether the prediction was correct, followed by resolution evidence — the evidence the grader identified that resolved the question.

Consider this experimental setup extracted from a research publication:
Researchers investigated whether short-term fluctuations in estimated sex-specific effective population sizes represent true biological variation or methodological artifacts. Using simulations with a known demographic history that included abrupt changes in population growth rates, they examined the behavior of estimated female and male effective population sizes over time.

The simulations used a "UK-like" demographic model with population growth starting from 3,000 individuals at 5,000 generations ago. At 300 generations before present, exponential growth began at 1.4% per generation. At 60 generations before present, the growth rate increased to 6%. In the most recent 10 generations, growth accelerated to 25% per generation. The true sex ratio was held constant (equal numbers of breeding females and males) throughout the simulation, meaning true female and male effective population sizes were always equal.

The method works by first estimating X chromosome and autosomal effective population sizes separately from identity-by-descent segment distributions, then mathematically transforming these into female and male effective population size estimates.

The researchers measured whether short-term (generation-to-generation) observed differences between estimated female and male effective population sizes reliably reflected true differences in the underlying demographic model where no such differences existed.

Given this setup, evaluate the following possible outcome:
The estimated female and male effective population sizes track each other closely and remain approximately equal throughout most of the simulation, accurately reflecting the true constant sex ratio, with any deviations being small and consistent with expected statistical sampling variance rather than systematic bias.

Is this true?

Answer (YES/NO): NO